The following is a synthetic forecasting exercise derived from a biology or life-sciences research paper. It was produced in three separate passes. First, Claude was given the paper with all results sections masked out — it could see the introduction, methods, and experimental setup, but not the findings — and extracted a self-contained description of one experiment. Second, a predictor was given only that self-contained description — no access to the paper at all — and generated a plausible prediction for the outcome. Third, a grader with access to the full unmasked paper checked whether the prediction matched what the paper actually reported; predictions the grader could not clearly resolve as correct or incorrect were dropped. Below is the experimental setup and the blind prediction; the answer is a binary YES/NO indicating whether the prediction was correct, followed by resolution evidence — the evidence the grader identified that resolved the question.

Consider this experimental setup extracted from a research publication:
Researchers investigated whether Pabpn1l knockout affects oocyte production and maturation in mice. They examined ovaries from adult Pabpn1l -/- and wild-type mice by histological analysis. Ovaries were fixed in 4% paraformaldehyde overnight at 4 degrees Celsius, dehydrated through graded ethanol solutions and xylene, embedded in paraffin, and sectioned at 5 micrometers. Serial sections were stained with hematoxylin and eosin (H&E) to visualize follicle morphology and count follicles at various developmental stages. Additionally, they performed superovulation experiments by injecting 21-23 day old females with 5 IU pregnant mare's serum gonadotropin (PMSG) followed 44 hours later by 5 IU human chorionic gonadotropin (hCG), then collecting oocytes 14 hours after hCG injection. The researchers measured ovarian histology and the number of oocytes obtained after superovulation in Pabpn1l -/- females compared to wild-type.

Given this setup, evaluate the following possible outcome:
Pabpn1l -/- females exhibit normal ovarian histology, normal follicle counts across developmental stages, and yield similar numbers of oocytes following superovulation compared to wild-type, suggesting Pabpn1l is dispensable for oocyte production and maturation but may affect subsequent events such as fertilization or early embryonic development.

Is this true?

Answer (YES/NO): YES